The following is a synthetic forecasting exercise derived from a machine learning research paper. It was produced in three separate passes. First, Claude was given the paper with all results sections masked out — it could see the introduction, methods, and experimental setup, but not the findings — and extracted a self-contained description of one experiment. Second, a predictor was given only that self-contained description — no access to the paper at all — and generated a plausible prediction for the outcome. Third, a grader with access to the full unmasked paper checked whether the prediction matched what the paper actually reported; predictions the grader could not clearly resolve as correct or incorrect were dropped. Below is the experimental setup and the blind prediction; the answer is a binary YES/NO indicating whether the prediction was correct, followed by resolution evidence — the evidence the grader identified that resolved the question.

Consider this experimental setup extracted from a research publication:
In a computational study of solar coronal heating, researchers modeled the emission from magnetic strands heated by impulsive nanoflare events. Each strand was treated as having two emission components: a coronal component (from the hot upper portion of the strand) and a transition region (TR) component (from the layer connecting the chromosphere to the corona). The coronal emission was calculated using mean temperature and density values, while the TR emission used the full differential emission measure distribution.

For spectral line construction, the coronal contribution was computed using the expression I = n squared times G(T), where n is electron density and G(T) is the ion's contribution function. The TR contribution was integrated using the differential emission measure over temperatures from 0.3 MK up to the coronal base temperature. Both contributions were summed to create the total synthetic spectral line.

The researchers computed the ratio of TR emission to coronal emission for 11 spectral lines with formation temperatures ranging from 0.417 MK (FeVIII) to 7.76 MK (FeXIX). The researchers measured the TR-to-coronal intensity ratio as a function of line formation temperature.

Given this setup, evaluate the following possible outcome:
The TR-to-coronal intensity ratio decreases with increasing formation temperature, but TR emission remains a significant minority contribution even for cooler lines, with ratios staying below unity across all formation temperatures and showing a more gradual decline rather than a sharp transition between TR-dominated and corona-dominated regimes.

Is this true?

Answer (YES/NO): NO